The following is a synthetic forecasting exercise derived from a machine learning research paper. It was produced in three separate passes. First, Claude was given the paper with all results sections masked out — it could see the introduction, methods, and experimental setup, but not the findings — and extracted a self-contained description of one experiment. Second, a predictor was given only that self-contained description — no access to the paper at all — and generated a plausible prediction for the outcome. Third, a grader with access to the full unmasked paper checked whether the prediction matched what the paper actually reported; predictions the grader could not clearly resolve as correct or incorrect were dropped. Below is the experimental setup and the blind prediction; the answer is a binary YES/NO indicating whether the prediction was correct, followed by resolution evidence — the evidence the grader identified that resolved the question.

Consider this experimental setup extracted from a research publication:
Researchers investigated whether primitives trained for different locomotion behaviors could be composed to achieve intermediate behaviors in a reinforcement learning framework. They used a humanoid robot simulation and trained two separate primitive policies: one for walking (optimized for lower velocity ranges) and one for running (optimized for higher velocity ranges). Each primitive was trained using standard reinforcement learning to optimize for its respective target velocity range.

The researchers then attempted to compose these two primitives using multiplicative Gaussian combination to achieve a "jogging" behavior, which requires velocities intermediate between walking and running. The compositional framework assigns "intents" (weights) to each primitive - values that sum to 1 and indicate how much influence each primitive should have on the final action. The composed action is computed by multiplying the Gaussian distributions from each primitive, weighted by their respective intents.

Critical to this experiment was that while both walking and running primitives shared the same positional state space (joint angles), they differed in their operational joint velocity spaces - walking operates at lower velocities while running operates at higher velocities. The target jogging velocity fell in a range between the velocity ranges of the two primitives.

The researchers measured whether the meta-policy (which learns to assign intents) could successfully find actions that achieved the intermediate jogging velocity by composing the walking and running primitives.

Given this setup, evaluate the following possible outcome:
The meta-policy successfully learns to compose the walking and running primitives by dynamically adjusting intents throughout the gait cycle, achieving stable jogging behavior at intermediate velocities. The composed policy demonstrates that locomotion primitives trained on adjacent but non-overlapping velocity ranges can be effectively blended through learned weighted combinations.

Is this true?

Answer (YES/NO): NO